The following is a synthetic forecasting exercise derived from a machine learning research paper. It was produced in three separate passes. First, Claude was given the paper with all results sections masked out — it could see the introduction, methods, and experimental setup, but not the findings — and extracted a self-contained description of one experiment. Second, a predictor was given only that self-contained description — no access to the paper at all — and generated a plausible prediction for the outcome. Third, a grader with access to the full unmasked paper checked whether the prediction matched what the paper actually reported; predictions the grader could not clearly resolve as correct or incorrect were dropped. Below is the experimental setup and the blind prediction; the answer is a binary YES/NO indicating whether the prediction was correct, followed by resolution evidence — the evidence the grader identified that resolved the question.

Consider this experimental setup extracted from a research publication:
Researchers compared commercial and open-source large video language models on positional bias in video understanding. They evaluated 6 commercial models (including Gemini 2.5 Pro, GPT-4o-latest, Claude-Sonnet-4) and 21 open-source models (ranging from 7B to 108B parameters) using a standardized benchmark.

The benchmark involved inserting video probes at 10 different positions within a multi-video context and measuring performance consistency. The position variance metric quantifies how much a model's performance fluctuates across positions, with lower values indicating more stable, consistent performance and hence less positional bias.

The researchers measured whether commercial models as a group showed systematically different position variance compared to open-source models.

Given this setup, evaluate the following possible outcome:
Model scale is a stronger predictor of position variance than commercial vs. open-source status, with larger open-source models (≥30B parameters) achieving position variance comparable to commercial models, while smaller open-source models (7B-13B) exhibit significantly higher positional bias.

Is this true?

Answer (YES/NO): NO